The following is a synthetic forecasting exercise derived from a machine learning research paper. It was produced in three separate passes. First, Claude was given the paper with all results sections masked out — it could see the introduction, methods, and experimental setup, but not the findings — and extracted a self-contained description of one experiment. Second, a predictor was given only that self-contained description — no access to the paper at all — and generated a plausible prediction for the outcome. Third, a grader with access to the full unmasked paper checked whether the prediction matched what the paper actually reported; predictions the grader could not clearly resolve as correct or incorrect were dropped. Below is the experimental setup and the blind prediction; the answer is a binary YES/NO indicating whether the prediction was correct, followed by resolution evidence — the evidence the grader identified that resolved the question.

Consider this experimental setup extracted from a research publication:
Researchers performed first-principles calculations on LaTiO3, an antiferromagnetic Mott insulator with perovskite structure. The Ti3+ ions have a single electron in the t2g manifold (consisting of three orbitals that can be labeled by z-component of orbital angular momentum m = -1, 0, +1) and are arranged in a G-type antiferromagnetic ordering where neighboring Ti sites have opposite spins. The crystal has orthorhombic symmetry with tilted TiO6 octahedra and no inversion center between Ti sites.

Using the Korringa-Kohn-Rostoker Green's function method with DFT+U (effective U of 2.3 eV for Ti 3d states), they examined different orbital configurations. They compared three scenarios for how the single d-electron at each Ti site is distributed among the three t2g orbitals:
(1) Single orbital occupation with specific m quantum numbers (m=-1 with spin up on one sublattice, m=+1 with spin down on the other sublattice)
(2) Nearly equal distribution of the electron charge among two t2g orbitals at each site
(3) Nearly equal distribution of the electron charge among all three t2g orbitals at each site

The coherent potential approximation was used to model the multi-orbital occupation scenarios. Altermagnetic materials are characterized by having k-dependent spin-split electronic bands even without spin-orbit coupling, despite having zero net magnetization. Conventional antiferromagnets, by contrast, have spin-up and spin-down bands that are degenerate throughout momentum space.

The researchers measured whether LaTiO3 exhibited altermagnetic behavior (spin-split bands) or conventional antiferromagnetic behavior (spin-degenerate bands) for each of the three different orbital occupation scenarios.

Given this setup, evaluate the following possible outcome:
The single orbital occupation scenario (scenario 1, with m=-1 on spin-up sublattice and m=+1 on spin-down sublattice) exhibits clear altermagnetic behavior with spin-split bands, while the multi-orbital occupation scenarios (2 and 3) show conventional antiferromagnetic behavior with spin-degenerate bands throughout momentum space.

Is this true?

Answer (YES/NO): YES